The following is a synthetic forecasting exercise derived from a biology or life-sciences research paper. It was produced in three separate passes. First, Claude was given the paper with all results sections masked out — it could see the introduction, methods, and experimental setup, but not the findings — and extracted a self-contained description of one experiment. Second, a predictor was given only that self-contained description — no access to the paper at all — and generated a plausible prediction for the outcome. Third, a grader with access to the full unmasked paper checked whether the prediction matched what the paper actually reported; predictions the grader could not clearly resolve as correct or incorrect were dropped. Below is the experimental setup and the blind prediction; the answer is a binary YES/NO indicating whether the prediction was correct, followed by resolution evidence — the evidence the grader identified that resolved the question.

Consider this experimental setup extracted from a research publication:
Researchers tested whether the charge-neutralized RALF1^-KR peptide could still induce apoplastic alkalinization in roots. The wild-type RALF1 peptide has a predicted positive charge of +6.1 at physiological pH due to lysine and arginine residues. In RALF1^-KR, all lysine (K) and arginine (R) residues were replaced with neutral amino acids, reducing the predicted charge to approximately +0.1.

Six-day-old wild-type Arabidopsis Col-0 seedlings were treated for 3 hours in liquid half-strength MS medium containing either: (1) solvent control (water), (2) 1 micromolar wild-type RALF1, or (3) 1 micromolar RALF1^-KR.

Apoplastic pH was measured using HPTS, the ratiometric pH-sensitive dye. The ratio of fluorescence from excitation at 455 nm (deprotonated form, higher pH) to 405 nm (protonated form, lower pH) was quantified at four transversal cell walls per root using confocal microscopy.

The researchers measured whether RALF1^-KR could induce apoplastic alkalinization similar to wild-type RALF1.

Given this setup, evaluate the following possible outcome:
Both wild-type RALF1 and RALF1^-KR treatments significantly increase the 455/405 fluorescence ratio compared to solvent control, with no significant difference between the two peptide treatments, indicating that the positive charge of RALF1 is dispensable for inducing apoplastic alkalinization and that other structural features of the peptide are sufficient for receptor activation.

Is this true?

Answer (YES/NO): NO